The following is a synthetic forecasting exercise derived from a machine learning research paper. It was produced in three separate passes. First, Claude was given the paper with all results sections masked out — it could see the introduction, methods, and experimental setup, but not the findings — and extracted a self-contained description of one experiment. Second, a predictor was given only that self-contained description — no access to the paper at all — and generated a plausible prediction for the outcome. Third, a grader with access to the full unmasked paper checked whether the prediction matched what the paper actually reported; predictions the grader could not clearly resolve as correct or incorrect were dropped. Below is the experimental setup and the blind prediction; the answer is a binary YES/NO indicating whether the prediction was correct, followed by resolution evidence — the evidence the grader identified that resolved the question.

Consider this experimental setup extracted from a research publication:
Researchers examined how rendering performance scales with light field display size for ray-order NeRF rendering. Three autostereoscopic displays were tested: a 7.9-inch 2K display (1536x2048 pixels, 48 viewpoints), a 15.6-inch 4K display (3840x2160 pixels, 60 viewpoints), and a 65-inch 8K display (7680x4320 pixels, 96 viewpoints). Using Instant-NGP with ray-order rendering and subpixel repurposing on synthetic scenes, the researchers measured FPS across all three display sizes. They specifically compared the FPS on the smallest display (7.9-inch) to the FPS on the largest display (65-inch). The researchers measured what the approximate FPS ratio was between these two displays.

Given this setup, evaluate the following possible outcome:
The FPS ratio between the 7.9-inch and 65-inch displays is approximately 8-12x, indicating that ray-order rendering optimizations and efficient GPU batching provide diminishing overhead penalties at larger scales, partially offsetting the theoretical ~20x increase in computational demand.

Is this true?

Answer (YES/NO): YES